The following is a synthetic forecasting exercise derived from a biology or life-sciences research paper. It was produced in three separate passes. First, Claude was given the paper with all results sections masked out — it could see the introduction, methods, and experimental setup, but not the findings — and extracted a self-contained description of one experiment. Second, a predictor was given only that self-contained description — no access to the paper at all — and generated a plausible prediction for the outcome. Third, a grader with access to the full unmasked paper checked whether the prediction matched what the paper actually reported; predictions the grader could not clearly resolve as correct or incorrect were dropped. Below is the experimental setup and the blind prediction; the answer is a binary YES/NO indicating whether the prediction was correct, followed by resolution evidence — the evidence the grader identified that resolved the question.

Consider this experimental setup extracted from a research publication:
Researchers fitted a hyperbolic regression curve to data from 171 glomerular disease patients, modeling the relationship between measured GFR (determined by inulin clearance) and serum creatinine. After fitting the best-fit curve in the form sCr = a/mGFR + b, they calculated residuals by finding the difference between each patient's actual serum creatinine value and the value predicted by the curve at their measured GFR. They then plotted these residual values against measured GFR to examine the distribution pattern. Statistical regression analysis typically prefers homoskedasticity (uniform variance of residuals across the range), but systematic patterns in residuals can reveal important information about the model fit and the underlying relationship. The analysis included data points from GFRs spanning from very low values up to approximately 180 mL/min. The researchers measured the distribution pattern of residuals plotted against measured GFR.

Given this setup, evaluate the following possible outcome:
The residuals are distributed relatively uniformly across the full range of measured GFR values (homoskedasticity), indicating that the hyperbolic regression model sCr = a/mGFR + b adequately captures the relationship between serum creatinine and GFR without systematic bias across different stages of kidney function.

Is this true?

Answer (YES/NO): NO